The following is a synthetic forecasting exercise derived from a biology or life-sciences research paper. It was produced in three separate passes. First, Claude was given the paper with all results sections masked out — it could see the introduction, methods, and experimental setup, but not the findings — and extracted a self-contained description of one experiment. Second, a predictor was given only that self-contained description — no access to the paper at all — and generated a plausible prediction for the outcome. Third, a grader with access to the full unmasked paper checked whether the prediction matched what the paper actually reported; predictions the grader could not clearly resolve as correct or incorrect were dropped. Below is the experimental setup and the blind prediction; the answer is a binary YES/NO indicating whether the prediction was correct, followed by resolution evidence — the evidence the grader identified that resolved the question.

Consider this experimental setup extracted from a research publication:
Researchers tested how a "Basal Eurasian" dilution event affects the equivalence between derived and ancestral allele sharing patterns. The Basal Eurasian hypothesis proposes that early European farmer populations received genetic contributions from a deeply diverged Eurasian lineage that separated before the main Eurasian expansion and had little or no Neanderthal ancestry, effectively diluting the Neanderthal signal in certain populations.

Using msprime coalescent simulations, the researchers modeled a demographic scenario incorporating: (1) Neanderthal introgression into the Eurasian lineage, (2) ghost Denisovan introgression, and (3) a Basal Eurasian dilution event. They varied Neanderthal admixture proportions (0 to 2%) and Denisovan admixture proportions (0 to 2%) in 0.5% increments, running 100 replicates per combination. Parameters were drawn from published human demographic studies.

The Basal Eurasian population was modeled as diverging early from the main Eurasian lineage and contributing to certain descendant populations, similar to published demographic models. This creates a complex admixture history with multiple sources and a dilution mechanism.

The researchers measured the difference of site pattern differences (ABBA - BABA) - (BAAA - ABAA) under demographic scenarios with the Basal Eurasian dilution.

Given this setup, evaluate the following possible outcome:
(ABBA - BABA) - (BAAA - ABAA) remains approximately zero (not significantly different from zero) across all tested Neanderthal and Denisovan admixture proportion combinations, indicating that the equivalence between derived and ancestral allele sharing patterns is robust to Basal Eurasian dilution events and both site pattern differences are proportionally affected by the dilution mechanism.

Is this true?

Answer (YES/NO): YES